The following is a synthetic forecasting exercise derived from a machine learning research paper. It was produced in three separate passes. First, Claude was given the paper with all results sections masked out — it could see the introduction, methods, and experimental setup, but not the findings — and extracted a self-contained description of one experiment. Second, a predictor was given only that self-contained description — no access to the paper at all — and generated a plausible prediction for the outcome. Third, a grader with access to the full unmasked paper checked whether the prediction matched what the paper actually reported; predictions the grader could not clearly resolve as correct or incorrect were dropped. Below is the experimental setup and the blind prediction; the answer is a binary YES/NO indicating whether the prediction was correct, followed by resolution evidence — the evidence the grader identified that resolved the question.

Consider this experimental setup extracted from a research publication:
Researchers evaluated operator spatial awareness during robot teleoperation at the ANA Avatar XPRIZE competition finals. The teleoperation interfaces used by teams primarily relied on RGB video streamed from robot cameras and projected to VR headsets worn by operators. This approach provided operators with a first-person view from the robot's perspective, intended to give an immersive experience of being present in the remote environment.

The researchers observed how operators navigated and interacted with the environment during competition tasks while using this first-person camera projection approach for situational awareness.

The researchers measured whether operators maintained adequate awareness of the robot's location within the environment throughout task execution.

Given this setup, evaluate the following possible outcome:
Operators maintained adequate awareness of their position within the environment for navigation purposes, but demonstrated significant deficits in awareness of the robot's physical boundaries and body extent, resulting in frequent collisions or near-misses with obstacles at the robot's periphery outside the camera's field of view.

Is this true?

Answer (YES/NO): NO